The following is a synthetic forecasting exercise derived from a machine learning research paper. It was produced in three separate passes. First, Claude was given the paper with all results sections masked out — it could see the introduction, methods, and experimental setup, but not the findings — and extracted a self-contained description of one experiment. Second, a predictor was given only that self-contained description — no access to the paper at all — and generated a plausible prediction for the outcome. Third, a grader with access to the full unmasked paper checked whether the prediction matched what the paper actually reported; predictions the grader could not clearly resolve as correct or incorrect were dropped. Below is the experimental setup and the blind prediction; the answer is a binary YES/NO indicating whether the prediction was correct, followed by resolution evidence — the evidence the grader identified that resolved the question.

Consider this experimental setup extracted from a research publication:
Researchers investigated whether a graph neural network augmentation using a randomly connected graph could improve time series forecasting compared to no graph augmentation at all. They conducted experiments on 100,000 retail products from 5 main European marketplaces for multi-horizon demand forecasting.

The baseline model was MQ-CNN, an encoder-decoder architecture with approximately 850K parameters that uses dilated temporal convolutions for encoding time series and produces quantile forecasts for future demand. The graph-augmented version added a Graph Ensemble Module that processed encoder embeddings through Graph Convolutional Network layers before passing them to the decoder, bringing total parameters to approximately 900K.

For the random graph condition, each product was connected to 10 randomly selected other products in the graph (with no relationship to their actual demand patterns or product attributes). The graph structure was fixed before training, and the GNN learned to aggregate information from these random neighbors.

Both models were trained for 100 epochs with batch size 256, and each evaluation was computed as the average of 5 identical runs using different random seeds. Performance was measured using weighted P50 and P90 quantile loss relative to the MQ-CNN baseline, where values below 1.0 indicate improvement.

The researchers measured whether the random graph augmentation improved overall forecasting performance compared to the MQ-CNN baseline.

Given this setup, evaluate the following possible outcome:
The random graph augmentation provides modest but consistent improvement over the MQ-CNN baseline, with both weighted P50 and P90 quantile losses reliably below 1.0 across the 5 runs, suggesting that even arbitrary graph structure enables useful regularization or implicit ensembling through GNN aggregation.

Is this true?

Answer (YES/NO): NO